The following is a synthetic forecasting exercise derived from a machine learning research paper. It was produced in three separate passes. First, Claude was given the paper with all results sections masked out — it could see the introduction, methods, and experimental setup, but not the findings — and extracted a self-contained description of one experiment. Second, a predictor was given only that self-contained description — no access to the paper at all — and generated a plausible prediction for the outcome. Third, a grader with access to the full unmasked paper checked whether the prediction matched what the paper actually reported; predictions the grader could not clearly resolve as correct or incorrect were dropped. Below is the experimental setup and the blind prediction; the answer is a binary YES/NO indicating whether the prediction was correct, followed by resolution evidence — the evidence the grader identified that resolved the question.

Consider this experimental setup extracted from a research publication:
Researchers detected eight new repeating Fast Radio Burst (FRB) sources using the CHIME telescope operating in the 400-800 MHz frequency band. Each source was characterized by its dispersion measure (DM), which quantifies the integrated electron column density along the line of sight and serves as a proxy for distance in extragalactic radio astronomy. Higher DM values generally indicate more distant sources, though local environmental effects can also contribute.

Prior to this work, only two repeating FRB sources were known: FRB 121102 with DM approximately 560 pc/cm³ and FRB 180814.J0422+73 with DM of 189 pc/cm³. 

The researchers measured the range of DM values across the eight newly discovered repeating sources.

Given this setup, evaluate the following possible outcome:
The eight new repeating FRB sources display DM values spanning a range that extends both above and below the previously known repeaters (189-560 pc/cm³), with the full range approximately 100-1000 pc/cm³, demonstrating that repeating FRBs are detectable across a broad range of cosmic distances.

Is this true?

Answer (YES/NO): NO